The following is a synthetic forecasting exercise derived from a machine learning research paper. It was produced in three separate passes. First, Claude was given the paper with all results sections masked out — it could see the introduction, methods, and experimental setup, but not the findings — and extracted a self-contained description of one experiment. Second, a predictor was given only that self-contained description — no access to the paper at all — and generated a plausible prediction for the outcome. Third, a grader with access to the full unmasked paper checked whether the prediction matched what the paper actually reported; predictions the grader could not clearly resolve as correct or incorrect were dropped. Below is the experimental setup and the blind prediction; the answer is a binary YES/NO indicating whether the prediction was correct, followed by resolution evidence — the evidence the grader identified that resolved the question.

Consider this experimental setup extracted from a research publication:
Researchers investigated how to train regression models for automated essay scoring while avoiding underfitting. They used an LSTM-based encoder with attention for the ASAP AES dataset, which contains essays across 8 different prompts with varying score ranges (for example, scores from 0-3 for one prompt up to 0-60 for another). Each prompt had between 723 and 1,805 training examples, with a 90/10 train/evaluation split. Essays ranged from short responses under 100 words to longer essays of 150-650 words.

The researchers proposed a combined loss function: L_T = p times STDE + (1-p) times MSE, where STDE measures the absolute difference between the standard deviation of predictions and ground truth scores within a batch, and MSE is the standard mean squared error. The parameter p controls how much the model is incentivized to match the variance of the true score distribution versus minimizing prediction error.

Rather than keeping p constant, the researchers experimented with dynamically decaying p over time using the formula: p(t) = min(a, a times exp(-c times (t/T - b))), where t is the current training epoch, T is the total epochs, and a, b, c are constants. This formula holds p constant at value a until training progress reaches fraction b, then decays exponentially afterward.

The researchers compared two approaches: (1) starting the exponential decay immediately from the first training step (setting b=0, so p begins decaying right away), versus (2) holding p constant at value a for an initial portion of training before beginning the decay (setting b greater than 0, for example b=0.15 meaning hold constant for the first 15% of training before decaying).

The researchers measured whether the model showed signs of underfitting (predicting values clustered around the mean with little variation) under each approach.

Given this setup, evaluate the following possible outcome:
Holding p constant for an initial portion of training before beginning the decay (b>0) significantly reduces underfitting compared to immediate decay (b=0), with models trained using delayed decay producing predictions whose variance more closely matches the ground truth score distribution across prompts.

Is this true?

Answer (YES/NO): YES